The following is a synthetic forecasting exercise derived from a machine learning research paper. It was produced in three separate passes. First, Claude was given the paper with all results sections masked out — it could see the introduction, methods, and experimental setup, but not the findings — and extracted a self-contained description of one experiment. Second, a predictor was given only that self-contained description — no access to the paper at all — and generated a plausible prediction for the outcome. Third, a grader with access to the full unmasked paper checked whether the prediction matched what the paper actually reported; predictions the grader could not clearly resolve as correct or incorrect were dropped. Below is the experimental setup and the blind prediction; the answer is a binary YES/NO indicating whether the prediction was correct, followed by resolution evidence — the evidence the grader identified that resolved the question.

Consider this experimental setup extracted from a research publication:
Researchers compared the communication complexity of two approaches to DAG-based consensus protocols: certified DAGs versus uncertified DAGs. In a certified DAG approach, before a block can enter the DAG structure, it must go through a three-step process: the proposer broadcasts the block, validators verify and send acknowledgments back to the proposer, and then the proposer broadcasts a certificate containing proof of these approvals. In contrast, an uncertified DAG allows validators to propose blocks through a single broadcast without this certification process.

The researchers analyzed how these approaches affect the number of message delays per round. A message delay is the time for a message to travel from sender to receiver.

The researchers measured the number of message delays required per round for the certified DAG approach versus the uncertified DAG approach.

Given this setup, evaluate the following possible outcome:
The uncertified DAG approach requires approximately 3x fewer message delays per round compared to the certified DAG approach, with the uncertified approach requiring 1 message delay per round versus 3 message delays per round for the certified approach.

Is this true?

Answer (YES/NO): YES